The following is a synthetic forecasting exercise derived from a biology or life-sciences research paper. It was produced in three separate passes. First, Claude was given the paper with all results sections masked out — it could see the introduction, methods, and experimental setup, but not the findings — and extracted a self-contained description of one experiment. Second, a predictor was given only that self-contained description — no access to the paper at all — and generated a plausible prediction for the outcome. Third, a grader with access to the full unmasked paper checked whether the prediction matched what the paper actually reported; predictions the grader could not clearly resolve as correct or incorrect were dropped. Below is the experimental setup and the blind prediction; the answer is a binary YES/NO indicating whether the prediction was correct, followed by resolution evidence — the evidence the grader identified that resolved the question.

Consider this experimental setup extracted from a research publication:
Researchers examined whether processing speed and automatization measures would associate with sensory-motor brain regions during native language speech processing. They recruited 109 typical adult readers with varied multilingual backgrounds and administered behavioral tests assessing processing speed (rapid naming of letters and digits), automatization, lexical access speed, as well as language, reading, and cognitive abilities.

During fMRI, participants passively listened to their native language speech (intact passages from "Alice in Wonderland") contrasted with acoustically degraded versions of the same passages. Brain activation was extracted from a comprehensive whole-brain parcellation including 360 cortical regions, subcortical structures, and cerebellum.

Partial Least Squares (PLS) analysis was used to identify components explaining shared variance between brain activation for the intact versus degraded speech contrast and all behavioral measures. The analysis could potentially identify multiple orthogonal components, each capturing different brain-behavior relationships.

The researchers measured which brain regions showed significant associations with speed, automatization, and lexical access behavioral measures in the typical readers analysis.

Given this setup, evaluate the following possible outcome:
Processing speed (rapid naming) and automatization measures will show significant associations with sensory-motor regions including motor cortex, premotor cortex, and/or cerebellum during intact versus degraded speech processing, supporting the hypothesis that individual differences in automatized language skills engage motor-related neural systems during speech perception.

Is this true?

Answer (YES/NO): YES